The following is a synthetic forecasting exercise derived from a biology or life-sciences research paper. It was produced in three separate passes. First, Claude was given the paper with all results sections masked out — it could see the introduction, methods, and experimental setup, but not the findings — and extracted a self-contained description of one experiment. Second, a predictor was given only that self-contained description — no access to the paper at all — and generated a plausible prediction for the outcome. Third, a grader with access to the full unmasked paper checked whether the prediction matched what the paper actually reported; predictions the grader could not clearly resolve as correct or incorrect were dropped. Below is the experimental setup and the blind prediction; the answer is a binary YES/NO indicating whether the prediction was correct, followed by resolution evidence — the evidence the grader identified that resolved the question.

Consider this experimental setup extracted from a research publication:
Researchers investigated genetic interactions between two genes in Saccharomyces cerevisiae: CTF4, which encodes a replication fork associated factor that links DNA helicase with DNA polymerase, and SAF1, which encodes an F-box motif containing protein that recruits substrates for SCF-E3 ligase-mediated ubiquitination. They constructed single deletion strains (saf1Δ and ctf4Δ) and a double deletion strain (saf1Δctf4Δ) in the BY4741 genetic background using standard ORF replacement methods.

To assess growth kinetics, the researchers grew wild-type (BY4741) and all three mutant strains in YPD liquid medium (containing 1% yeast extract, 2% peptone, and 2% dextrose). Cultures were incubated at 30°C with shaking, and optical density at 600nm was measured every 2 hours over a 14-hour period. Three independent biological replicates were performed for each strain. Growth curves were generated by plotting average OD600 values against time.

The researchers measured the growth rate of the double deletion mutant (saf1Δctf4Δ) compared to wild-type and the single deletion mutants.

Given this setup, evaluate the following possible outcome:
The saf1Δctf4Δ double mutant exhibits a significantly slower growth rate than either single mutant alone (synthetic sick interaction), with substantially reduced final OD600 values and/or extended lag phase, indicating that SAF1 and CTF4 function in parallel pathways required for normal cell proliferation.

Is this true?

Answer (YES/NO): NO